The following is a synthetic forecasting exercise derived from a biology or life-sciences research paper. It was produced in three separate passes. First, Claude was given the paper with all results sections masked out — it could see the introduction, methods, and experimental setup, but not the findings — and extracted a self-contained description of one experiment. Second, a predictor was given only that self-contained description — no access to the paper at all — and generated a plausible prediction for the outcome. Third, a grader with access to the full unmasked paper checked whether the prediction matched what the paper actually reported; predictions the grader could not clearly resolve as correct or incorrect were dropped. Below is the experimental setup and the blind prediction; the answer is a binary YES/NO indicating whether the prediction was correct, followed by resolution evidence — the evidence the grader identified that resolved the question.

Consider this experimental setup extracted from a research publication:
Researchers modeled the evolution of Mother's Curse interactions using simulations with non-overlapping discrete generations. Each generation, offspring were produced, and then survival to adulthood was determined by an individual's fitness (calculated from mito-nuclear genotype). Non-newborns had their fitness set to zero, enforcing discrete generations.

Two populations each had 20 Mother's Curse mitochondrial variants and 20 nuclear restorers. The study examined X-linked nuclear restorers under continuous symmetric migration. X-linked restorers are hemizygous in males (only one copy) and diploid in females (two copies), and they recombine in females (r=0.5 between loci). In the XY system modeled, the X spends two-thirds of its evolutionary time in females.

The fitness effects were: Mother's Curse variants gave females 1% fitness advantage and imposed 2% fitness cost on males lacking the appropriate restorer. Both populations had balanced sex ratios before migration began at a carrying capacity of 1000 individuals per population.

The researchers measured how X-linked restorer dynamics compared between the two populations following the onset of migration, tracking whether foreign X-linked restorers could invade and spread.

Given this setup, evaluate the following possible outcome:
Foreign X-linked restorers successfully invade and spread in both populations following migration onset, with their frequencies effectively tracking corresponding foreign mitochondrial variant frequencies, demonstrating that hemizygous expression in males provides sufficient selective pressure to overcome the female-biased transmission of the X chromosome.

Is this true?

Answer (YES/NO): NO